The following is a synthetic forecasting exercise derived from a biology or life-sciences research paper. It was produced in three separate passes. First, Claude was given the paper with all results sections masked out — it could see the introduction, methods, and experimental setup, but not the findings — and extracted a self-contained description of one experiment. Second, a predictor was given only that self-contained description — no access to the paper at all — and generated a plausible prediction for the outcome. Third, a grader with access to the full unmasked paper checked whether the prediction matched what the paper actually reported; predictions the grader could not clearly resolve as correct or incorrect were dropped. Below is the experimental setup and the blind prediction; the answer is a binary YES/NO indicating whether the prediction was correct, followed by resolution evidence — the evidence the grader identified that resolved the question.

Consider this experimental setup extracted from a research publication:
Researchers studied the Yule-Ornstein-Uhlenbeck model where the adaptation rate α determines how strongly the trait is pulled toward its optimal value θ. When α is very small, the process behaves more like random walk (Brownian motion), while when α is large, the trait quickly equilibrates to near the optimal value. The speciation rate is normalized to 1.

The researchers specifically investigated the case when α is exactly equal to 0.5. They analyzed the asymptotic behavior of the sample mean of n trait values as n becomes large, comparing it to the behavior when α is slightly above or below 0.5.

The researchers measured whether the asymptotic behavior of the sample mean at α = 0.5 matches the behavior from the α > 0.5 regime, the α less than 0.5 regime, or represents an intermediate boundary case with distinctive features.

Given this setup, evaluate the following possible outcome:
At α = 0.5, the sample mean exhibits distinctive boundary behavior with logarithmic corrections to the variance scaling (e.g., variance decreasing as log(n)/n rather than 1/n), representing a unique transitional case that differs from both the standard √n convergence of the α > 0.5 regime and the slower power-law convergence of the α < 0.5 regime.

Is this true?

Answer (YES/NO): YES